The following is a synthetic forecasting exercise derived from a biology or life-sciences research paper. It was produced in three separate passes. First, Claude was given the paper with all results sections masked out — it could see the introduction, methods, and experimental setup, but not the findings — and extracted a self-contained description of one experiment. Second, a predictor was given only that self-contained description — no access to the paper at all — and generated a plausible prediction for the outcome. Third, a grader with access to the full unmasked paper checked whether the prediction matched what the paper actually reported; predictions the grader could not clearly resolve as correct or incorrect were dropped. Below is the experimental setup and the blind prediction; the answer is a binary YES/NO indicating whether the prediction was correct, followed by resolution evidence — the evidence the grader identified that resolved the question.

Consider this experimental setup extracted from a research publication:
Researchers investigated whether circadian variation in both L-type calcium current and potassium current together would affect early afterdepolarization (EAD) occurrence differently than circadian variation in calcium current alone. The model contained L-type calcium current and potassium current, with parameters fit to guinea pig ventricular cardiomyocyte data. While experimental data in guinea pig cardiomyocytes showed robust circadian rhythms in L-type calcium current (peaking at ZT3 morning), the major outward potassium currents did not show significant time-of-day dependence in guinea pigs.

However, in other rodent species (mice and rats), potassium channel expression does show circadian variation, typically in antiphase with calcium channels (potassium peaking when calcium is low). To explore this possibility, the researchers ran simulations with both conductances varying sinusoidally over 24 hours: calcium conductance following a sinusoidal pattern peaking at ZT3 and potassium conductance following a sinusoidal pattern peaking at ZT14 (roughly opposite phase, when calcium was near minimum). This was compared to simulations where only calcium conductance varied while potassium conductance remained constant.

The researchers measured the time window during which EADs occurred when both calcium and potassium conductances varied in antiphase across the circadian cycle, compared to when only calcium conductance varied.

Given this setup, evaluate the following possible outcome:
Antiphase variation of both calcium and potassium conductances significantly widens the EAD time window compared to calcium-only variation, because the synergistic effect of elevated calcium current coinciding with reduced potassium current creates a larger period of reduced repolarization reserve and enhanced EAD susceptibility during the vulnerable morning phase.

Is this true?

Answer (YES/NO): NO